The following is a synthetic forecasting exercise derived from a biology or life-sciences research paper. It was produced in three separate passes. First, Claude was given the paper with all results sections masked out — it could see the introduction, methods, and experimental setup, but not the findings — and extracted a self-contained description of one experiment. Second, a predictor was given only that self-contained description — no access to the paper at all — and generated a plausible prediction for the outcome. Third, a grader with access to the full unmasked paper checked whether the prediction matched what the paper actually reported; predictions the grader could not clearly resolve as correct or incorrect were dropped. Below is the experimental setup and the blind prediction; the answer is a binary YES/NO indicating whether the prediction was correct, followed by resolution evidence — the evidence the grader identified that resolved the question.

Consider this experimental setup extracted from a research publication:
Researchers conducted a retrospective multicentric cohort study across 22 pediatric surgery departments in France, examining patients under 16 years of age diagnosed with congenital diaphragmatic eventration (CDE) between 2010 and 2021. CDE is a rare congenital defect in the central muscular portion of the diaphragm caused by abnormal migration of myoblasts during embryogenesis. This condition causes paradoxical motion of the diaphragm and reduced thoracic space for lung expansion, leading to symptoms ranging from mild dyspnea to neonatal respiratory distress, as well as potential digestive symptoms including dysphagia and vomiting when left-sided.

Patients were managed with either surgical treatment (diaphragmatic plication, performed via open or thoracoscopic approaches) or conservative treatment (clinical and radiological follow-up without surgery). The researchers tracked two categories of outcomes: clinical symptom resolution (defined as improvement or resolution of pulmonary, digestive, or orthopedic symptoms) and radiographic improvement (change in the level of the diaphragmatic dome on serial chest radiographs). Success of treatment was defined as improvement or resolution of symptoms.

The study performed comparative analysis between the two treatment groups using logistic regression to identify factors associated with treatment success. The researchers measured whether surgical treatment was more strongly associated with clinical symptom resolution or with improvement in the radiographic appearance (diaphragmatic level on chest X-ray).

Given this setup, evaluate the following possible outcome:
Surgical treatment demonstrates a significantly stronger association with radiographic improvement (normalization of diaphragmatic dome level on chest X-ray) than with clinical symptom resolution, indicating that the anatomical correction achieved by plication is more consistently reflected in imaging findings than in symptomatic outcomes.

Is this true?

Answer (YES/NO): YES